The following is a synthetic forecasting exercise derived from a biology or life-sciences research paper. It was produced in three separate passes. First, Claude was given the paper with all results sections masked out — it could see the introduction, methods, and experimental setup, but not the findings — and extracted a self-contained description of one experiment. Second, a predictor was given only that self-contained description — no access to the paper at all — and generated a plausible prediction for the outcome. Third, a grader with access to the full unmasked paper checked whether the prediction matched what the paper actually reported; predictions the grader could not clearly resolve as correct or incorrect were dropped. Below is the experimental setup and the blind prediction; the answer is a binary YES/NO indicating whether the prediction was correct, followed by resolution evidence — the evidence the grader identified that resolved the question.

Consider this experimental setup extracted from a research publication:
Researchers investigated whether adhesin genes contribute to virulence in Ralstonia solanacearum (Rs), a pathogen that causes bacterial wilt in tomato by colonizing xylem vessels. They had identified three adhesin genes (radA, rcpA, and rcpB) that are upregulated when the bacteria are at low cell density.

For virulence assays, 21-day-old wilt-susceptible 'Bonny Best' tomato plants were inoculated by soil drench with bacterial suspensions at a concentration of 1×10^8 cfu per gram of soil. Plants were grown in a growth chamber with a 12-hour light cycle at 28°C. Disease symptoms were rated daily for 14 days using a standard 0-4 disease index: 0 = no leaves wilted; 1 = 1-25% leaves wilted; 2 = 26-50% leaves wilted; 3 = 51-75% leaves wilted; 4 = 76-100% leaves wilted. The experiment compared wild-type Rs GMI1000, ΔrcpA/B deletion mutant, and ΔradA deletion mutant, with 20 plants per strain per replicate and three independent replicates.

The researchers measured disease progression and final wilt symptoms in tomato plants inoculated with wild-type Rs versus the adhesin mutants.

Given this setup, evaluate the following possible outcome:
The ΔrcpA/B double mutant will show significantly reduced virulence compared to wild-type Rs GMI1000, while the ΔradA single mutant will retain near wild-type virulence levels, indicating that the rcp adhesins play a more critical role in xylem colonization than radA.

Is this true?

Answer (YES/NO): NO